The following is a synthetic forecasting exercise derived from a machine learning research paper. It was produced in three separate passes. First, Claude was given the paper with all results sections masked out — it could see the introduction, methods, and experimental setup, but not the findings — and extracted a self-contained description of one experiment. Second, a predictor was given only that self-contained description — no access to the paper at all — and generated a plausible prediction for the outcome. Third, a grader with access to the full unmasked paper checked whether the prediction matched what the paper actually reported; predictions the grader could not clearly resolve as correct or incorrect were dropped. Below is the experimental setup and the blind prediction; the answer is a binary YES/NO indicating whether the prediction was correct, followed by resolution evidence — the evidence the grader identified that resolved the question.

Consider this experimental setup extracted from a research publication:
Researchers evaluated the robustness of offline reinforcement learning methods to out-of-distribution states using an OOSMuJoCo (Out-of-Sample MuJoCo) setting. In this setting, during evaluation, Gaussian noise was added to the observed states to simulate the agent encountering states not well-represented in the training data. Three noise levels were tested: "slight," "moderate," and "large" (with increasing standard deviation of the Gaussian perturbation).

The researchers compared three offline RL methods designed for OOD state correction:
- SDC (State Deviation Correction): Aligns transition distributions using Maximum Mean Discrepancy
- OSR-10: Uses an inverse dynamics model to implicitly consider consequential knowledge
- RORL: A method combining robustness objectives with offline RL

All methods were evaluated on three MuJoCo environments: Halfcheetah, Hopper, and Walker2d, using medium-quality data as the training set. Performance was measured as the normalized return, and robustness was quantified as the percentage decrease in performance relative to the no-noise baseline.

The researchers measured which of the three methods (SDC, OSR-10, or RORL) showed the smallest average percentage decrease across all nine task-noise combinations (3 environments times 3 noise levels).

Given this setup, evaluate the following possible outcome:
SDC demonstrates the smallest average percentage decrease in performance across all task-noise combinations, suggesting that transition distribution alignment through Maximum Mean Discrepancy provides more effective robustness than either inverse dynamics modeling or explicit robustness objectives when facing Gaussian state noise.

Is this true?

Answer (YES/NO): NO